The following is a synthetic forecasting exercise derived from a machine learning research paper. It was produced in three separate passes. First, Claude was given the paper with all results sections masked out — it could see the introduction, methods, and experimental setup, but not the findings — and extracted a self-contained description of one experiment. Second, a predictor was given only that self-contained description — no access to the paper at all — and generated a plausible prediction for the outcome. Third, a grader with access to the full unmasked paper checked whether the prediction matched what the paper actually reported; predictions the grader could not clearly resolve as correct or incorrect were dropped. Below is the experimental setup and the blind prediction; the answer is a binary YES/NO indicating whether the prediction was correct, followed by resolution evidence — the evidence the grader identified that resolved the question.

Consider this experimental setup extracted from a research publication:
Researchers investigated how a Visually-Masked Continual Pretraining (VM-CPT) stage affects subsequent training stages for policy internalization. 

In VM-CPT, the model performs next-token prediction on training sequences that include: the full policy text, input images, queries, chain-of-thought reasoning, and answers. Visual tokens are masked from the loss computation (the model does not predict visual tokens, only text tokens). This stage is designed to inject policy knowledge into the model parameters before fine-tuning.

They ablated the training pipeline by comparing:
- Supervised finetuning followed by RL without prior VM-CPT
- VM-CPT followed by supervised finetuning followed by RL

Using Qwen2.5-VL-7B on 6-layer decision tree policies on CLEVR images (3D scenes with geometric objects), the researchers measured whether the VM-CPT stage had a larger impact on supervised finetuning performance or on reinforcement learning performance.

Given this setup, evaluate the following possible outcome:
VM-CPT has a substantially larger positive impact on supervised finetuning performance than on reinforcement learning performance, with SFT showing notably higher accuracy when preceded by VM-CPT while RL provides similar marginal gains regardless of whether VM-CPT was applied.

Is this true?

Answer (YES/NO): NO